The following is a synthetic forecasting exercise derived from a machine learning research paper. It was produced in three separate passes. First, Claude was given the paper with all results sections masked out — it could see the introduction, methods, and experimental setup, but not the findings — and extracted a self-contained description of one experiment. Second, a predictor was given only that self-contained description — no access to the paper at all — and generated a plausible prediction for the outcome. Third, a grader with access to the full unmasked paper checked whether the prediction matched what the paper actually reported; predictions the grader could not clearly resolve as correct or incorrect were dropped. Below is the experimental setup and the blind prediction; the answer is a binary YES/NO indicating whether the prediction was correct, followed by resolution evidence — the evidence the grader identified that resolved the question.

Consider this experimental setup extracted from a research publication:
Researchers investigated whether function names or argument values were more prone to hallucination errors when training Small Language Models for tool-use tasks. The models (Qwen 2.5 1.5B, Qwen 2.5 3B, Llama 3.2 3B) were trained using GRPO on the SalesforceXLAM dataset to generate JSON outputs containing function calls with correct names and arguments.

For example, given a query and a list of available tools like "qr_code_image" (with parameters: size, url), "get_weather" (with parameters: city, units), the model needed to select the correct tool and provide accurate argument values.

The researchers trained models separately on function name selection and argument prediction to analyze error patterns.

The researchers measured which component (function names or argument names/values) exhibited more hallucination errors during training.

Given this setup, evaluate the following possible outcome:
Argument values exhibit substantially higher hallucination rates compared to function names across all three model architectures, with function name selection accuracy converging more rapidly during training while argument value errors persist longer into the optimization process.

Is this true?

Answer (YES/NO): NO